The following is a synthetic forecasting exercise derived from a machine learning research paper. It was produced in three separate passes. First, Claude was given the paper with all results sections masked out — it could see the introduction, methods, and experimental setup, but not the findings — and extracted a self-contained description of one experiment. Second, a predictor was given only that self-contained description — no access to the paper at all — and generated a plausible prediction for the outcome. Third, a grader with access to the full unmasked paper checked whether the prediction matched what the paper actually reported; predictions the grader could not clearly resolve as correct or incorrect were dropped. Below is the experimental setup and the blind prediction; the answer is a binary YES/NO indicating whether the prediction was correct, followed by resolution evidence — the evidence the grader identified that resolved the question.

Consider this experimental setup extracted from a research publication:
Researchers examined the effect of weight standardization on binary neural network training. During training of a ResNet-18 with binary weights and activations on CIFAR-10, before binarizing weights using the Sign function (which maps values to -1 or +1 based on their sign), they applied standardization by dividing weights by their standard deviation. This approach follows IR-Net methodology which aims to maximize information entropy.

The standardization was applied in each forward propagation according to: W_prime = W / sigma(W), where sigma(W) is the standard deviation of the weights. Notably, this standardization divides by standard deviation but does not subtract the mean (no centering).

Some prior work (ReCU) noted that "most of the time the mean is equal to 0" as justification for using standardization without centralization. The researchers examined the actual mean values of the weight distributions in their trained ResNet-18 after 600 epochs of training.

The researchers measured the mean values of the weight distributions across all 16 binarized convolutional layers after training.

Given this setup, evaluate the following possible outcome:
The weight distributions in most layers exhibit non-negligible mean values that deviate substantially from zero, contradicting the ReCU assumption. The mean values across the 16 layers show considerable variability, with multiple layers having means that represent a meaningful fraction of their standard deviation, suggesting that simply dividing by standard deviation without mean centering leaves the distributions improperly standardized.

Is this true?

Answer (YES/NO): YES